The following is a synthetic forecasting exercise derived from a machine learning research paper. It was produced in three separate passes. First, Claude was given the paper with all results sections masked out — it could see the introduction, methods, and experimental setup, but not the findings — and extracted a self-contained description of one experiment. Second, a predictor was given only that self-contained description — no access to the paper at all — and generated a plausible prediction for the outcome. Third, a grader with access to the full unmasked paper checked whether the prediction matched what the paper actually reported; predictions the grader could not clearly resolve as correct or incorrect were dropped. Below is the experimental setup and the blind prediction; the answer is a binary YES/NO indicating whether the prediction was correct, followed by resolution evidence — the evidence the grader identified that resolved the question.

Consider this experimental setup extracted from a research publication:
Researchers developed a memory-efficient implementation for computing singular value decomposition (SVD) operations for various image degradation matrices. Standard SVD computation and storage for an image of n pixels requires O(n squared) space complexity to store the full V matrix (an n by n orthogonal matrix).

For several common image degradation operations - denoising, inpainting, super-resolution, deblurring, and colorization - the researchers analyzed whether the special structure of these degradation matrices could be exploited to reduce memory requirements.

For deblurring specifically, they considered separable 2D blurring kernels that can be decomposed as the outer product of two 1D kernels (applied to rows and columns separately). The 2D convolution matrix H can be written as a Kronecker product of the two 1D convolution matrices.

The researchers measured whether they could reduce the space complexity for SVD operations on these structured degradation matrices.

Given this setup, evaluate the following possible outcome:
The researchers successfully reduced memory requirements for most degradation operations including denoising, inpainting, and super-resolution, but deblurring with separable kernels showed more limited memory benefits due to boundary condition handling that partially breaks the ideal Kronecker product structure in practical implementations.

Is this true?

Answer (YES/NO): NO